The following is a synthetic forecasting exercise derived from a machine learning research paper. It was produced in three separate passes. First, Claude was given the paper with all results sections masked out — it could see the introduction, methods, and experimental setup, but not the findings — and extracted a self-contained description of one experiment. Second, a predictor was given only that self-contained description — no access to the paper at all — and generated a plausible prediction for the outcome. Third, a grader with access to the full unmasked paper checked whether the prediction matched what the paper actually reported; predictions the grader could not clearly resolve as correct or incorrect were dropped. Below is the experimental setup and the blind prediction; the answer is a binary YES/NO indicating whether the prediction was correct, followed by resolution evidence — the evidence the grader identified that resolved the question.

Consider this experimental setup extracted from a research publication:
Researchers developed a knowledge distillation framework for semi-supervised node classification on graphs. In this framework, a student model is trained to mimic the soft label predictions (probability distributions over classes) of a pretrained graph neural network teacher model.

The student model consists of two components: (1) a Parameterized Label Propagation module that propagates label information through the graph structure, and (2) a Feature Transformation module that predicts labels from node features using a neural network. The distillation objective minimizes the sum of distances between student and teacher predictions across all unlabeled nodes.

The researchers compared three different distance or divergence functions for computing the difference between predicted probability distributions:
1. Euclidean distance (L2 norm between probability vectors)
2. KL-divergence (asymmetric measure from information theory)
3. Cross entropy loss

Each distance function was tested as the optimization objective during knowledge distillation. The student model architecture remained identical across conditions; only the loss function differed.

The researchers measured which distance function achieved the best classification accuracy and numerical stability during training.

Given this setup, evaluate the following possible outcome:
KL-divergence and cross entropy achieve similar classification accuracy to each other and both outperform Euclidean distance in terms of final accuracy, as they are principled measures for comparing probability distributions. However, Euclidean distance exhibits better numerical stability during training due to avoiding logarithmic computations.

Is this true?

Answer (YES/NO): NO